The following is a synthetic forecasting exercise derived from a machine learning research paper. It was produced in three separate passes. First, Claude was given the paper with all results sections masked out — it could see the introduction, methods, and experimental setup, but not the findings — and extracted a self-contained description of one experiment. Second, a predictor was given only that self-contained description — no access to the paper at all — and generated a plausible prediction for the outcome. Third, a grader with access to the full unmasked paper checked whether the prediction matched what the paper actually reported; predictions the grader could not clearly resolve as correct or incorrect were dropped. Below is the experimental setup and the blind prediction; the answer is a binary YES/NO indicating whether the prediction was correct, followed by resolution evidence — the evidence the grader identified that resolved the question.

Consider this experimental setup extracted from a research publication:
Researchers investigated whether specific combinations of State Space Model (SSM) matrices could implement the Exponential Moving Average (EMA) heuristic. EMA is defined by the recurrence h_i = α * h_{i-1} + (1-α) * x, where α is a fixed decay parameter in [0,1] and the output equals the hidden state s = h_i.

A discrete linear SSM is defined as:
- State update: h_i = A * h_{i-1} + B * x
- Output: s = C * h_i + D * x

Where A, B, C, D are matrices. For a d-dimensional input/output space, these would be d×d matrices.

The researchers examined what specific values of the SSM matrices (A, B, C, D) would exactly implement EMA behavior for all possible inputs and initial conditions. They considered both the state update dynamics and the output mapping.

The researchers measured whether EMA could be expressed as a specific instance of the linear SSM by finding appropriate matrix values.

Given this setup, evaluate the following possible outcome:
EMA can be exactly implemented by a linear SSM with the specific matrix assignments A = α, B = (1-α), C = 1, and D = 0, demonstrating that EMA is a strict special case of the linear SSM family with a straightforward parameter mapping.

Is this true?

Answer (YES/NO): NO